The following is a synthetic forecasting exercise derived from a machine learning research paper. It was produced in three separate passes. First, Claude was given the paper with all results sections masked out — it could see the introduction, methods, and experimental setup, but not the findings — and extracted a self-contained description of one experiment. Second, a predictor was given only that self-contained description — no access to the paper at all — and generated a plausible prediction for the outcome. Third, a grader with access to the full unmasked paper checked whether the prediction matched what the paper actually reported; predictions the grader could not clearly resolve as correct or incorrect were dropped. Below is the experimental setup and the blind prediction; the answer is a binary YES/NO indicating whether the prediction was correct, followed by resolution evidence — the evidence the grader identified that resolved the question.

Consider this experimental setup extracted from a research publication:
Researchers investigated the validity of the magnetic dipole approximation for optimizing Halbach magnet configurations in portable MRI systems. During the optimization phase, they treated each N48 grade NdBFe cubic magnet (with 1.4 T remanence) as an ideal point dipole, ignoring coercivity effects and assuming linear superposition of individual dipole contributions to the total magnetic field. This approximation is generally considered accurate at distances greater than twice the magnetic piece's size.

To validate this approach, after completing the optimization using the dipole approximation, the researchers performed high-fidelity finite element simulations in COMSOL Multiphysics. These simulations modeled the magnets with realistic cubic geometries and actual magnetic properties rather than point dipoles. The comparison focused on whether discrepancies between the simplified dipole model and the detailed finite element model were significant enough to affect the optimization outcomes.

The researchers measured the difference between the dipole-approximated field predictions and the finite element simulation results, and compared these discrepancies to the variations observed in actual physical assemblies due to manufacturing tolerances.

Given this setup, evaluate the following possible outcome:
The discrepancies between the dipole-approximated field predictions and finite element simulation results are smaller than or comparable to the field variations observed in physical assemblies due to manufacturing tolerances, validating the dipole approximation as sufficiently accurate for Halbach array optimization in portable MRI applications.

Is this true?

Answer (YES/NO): YES